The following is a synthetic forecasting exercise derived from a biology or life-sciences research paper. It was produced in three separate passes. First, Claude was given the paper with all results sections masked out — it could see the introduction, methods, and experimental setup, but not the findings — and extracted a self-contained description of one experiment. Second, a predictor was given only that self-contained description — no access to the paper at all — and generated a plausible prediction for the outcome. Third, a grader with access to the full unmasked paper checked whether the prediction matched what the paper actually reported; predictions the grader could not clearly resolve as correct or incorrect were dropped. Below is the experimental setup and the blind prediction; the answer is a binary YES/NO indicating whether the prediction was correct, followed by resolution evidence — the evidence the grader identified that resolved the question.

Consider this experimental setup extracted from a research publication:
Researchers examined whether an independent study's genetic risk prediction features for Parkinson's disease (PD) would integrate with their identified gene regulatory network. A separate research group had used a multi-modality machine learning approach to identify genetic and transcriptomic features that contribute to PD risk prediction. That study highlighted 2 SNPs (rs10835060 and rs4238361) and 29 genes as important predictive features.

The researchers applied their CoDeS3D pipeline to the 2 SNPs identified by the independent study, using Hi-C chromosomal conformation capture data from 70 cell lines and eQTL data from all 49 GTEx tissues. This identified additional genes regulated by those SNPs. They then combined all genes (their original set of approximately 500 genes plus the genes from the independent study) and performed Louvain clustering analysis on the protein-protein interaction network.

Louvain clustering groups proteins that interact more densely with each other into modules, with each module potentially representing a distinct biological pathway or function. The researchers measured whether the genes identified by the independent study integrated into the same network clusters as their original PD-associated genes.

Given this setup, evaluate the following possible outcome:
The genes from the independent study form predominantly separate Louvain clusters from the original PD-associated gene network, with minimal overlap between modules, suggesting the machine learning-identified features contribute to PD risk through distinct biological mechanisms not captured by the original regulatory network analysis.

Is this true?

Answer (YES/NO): NO